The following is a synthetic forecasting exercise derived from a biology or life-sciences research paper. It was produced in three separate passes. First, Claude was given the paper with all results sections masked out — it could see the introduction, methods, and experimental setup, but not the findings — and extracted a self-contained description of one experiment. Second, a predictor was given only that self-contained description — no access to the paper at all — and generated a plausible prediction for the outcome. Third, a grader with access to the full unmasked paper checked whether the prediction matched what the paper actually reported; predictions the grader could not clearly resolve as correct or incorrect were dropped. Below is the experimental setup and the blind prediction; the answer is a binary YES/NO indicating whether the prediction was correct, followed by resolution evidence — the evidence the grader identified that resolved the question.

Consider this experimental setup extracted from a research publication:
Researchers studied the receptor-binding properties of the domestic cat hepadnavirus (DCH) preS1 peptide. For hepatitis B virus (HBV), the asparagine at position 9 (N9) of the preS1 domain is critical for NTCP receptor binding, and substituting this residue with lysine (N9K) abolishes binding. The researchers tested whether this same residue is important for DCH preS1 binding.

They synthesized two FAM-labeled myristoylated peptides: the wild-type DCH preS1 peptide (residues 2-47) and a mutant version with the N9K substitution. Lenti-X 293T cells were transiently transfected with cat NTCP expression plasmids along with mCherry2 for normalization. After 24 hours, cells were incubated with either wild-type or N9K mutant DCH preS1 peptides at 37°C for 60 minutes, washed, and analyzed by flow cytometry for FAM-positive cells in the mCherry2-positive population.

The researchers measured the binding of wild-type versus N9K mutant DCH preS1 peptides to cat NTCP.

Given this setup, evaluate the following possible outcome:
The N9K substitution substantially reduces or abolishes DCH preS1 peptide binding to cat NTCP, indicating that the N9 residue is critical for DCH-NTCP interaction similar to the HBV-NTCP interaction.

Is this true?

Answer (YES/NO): YES